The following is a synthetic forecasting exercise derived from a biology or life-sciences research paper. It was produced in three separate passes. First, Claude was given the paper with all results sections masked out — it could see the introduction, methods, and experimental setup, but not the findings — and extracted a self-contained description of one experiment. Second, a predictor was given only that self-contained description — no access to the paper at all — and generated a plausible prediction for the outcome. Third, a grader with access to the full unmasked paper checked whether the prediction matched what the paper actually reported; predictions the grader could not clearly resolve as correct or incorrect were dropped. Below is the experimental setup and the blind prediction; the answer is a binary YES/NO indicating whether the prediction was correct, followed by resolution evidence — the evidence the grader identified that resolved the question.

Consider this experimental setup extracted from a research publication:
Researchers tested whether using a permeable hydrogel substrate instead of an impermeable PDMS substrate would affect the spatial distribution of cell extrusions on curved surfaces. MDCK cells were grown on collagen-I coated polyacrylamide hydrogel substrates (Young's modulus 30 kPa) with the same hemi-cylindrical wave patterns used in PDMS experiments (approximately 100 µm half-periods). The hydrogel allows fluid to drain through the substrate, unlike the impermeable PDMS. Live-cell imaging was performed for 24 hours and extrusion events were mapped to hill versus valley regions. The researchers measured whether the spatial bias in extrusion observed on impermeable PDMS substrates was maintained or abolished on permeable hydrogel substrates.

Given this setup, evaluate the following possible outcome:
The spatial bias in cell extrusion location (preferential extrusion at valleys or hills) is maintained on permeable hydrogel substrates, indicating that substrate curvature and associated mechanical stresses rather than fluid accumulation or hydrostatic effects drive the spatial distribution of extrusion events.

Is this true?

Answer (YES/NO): NO